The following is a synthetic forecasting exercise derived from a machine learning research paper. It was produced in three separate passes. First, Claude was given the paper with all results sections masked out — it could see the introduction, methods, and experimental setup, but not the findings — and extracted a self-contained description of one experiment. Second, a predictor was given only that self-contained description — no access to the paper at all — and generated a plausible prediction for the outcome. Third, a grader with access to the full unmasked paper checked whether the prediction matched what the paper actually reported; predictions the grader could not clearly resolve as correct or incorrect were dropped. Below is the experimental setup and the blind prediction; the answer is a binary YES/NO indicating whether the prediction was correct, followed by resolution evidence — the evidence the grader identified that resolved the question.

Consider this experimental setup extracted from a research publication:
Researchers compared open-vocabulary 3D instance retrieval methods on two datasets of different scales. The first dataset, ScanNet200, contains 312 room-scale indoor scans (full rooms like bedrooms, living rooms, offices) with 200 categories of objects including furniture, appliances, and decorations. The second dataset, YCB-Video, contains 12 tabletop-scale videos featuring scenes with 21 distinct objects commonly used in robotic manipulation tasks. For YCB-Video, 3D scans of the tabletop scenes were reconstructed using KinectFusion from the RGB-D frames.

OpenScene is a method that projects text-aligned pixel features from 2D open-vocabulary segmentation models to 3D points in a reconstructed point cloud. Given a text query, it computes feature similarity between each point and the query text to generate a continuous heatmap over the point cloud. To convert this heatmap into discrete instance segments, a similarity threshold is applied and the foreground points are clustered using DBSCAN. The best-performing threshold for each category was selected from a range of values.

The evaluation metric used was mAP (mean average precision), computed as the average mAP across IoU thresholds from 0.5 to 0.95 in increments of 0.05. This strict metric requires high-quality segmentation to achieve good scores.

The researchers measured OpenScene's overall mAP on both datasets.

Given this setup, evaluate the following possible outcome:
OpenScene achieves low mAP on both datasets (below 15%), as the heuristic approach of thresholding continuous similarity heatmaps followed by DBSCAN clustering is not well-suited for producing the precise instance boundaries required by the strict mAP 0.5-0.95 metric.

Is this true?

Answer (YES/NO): YES